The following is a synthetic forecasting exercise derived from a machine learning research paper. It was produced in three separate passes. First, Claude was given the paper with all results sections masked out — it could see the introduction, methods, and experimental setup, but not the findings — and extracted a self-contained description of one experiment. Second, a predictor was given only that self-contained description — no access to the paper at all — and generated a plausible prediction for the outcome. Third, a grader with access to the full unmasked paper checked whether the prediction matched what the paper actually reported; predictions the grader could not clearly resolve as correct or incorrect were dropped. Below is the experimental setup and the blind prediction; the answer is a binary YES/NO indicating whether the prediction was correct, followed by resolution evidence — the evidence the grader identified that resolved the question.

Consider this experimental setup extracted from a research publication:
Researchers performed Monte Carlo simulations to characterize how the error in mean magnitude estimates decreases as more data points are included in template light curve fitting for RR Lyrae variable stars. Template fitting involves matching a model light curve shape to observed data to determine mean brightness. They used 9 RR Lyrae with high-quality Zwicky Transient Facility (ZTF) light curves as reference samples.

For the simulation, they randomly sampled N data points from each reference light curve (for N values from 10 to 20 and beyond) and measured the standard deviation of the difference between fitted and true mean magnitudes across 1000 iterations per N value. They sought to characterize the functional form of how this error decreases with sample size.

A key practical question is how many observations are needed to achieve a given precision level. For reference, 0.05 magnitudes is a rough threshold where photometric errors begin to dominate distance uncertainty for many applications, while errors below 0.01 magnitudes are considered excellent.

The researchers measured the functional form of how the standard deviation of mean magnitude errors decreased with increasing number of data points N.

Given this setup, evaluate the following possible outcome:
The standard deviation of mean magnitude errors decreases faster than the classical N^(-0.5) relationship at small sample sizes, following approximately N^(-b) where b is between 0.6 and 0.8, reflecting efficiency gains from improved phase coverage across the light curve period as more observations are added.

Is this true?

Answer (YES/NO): NO